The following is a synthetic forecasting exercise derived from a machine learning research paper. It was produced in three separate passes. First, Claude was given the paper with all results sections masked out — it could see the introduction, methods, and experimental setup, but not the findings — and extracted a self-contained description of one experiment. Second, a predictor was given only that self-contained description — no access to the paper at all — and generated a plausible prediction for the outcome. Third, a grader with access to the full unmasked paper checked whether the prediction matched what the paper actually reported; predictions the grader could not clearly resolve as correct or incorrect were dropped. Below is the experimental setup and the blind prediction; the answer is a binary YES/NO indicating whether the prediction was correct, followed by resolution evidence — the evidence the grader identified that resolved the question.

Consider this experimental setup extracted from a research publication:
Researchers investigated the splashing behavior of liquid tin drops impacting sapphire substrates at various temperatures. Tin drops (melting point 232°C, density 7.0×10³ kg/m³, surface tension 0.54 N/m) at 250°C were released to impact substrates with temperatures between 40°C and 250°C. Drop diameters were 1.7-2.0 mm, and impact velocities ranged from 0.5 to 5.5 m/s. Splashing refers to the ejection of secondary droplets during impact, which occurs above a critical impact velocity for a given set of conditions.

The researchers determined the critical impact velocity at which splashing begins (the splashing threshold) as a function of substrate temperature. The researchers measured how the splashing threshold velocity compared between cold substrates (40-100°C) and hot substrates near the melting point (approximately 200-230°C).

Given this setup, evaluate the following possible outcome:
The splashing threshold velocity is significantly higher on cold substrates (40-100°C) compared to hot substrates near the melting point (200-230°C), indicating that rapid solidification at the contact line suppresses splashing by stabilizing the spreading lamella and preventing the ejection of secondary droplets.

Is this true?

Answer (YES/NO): NO